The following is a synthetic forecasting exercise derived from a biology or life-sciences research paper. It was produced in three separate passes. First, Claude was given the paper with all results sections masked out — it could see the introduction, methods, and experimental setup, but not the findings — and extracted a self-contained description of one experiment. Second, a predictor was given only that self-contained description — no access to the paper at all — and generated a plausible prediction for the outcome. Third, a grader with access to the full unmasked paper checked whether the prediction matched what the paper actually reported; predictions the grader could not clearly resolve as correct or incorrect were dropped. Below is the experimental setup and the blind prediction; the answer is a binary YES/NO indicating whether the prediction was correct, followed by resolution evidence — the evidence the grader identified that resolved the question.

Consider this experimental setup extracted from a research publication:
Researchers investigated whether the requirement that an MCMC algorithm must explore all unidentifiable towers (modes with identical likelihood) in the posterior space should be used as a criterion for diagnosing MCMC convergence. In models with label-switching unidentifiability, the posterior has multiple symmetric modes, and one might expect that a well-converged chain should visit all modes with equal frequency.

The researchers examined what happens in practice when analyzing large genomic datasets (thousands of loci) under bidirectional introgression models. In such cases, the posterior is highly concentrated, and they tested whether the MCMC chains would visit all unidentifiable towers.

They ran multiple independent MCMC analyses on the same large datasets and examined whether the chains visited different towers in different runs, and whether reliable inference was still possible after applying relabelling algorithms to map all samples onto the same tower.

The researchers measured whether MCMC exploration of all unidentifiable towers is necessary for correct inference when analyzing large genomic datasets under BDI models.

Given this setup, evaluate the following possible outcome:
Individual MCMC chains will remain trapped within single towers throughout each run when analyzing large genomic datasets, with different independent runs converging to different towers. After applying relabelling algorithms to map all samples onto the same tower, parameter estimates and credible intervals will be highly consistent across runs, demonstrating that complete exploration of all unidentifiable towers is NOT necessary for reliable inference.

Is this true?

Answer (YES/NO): YES